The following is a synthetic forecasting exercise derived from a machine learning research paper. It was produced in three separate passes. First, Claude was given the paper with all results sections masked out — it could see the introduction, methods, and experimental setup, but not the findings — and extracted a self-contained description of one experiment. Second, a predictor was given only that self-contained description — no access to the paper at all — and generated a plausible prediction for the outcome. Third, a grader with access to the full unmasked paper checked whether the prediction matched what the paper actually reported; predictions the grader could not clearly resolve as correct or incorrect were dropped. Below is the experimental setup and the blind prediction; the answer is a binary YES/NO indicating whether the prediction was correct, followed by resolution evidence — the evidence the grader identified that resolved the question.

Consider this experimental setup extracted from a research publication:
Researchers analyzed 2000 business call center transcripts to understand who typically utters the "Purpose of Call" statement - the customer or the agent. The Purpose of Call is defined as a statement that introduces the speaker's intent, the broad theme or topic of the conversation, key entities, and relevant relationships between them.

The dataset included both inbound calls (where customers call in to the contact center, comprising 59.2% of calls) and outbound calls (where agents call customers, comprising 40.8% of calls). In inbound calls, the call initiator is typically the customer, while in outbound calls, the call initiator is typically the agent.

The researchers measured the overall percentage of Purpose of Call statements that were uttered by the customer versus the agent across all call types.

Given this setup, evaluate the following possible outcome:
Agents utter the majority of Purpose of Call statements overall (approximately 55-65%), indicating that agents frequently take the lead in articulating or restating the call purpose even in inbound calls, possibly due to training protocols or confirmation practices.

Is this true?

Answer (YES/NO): NO